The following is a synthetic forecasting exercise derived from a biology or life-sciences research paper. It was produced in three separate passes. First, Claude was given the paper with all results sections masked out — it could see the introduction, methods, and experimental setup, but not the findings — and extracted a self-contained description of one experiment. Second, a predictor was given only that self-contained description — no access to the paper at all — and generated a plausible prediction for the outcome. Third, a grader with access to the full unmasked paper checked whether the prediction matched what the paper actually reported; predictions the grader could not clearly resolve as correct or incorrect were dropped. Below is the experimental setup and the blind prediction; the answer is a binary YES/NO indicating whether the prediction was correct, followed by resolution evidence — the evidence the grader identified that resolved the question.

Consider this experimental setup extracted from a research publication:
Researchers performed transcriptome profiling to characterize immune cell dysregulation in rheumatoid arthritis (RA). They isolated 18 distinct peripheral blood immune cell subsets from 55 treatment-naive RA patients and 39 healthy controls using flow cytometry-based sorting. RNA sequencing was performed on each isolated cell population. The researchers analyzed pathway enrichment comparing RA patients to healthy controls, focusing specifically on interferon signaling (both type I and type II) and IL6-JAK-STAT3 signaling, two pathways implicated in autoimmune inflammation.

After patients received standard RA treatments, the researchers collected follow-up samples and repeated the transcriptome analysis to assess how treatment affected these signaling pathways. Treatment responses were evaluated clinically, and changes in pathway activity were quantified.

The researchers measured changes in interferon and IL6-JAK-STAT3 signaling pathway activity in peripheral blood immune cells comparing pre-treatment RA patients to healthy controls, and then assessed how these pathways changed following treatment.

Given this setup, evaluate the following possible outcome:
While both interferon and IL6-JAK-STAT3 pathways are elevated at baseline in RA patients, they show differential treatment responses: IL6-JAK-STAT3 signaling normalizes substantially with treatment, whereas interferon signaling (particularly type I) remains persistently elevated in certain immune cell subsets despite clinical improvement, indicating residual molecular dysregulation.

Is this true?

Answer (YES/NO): YES